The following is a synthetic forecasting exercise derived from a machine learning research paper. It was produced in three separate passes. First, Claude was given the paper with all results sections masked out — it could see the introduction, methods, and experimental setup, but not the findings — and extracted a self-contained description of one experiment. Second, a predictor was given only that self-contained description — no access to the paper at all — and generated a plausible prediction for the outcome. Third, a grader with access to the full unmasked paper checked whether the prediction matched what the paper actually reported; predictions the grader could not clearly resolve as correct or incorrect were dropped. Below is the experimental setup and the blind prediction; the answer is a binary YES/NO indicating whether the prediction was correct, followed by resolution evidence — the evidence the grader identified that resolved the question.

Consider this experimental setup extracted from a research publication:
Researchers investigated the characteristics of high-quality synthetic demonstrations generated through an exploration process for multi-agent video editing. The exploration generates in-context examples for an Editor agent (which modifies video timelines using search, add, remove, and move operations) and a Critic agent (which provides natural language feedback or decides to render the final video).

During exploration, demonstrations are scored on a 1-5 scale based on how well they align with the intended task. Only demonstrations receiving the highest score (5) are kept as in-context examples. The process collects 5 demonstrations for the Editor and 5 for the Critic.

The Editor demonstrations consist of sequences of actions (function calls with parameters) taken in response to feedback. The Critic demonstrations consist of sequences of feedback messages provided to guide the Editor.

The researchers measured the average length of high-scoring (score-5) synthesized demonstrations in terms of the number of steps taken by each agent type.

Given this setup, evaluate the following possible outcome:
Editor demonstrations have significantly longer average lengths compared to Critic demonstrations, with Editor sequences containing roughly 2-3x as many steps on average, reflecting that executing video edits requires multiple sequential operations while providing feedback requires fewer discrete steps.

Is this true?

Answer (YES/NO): NO